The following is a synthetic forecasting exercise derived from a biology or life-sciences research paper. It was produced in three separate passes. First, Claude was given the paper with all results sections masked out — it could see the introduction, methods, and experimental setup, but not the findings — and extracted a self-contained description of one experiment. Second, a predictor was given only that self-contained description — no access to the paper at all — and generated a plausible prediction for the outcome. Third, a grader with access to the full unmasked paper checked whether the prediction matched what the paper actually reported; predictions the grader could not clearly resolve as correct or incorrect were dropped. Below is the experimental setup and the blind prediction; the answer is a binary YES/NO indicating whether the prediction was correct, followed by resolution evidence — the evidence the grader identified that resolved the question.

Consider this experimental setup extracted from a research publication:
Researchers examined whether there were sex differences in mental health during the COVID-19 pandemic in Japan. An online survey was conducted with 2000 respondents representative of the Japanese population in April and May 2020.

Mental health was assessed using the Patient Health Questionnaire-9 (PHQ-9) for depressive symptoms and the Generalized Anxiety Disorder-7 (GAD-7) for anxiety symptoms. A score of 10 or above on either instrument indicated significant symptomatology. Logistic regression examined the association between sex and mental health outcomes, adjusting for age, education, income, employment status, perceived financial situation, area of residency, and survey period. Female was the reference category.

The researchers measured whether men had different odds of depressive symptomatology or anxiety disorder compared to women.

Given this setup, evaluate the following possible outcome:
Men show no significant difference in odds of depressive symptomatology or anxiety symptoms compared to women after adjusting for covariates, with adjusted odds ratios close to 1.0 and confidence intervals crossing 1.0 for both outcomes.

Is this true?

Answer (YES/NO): YES